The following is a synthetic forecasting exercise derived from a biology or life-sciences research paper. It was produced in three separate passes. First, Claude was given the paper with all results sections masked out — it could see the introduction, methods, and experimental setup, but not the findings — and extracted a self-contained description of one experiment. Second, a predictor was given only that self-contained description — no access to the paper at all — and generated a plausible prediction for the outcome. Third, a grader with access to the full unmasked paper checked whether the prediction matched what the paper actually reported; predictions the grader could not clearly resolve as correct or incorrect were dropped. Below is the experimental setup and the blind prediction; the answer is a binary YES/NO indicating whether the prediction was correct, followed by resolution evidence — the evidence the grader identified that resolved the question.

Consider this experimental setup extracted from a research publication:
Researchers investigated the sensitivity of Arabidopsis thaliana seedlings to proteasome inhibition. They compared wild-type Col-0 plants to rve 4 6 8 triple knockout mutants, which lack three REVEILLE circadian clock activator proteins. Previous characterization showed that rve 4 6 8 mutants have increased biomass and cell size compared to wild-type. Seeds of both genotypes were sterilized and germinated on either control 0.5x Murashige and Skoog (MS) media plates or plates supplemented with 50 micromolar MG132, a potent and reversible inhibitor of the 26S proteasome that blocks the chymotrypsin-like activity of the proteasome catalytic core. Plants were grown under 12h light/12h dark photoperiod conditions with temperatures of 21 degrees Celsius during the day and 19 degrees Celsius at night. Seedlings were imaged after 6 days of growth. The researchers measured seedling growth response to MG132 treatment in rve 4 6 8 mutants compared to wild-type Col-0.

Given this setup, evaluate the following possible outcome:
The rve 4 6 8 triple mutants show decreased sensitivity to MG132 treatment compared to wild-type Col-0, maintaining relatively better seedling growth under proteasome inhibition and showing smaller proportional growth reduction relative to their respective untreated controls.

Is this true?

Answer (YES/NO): NO